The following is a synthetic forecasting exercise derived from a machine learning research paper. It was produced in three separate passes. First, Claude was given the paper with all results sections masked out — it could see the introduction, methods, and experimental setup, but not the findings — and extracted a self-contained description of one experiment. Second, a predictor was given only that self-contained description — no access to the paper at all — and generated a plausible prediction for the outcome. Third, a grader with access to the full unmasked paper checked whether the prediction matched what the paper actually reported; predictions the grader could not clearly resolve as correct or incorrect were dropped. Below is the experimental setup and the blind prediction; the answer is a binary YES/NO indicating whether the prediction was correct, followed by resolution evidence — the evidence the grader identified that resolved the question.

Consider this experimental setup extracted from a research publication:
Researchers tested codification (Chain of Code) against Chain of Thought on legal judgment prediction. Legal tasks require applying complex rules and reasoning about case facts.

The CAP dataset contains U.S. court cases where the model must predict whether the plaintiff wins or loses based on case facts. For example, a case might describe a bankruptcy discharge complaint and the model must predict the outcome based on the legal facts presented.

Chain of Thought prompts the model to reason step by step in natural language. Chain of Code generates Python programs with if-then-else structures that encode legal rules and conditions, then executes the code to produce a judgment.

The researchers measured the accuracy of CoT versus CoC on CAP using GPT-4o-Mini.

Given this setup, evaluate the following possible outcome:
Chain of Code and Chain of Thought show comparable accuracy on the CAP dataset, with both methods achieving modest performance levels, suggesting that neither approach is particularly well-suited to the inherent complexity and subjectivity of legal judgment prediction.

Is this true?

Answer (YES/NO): NO